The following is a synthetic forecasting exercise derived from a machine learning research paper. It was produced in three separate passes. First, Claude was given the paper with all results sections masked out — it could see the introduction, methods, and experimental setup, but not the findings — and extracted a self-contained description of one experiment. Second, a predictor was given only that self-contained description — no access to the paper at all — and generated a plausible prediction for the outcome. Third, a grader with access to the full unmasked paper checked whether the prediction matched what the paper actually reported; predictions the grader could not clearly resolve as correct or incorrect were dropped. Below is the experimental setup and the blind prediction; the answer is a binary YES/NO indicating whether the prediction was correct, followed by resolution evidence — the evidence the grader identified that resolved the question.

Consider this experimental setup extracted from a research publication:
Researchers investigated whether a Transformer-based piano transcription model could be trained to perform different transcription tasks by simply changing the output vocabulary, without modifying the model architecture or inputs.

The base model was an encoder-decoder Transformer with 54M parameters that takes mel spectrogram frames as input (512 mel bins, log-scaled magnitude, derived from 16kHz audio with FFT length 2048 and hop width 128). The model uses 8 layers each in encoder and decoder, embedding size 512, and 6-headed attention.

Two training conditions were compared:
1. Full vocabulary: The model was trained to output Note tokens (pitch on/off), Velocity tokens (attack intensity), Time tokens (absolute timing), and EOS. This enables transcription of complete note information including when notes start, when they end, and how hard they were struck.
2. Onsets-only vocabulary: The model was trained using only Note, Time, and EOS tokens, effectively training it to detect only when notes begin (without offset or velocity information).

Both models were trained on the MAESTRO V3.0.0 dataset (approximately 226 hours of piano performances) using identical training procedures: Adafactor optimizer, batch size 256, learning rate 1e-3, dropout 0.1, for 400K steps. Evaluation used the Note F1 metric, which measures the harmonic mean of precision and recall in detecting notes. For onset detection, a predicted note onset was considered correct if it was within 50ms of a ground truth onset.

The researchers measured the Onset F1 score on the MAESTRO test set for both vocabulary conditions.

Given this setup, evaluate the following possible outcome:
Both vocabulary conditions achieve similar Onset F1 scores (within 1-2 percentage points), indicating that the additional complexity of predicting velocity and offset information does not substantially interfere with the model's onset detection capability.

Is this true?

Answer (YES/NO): YES